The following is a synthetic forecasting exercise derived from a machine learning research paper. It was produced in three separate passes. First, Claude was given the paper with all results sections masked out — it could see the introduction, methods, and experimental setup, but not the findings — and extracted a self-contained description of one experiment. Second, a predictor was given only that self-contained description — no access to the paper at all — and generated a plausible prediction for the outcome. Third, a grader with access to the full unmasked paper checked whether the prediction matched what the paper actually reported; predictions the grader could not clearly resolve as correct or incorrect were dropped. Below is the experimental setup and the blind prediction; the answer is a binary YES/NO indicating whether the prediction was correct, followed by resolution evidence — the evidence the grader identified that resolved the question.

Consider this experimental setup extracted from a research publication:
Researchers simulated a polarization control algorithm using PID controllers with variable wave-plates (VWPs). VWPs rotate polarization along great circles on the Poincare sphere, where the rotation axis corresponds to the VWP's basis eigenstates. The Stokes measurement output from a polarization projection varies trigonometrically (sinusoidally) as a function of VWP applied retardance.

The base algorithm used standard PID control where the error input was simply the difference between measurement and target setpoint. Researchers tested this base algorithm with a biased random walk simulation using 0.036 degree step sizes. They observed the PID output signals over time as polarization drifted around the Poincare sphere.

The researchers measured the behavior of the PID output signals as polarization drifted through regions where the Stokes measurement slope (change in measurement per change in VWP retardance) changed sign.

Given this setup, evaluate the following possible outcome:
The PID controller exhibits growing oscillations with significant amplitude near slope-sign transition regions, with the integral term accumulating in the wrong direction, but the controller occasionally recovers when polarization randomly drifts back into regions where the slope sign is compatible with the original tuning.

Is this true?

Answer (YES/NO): NO